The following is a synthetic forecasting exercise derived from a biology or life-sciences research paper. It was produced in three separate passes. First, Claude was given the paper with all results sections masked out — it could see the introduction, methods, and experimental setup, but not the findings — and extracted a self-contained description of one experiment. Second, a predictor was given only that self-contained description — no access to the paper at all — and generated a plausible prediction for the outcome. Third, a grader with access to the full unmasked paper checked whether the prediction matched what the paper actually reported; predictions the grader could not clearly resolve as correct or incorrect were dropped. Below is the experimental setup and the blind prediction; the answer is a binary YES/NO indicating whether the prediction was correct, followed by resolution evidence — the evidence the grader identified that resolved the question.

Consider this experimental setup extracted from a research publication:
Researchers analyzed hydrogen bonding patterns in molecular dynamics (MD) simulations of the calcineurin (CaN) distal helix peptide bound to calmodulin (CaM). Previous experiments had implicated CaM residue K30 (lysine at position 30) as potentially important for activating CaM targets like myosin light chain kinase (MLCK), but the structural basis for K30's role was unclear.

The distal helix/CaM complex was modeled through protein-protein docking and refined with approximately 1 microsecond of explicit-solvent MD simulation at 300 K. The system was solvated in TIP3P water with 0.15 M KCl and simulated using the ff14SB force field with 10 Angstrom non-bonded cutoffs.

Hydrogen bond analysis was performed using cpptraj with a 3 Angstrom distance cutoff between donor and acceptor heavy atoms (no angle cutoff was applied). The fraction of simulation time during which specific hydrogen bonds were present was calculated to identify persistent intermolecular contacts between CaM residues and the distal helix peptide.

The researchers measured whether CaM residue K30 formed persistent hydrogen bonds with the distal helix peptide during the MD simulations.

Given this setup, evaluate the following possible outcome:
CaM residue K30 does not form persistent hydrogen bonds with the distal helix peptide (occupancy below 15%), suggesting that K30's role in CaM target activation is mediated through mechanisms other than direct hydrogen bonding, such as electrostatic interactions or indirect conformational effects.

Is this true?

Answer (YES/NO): NO